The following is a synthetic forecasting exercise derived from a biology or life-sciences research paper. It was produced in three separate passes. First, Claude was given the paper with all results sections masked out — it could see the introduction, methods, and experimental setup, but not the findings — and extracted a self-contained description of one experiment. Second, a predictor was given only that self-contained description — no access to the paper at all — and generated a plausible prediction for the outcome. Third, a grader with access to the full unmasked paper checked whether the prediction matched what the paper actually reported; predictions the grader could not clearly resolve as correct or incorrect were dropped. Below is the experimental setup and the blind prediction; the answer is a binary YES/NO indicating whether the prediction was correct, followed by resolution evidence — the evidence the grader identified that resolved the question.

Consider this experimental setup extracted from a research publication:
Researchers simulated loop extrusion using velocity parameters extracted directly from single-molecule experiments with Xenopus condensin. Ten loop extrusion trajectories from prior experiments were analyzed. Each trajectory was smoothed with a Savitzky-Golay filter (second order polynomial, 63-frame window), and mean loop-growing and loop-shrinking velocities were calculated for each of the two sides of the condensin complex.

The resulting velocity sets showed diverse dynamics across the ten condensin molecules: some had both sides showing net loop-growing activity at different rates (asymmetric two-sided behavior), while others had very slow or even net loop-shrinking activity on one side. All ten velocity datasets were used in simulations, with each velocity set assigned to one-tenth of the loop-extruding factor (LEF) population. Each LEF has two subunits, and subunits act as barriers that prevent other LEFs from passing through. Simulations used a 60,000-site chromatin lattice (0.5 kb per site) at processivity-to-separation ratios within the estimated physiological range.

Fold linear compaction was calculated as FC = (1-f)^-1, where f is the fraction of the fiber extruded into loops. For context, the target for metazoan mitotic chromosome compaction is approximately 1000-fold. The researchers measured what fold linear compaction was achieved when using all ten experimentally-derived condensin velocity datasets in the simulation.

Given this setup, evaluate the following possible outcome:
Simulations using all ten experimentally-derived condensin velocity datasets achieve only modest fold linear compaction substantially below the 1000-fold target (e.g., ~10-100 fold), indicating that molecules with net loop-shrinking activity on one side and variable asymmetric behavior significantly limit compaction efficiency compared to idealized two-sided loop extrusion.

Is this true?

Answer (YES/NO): NO